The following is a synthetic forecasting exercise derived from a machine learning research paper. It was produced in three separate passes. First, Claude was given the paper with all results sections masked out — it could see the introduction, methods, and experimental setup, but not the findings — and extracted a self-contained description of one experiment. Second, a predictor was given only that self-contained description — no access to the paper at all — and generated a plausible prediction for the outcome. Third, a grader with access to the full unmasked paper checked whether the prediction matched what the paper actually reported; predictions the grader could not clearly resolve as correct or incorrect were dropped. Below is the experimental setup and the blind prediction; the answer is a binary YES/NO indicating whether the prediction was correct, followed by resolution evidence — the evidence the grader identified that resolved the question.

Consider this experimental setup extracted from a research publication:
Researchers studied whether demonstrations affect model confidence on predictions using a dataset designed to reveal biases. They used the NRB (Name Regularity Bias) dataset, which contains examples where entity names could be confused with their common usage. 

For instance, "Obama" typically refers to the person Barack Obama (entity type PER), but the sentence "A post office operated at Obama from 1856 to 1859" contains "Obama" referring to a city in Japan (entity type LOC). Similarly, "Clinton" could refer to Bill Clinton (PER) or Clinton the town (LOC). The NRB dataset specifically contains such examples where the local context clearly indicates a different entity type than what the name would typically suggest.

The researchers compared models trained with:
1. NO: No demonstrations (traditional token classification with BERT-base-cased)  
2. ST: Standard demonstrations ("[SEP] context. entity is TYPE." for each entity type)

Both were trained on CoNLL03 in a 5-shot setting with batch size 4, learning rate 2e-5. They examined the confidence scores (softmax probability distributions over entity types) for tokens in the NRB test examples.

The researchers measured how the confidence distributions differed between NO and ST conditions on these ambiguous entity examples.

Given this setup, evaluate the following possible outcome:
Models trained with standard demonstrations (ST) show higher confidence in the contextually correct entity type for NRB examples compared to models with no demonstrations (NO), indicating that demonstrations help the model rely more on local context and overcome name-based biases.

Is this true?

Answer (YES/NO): NO